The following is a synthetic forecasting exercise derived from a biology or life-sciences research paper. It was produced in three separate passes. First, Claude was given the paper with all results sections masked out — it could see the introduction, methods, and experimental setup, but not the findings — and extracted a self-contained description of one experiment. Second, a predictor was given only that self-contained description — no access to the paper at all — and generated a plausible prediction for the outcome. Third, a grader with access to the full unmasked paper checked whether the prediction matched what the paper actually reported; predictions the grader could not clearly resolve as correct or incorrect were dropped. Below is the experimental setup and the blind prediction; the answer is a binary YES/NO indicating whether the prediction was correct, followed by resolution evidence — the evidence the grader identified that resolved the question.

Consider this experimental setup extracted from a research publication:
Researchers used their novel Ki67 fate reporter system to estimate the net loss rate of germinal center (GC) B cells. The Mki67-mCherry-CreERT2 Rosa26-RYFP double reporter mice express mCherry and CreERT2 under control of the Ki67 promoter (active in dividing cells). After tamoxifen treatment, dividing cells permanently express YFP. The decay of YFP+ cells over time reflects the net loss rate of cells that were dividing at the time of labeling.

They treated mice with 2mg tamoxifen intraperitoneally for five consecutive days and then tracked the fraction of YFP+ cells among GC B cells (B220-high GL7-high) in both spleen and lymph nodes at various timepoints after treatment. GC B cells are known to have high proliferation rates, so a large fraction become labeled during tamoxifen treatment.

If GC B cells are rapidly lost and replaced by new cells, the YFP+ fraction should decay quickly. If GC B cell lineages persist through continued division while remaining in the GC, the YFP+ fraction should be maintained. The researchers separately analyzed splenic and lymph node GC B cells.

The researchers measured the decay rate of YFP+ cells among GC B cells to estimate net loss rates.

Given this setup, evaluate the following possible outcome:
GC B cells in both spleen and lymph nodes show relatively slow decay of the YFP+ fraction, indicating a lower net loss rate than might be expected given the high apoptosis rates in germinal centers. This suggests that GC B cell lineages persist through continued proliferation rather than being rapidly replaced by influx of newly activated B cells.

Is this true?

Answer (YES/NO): NO